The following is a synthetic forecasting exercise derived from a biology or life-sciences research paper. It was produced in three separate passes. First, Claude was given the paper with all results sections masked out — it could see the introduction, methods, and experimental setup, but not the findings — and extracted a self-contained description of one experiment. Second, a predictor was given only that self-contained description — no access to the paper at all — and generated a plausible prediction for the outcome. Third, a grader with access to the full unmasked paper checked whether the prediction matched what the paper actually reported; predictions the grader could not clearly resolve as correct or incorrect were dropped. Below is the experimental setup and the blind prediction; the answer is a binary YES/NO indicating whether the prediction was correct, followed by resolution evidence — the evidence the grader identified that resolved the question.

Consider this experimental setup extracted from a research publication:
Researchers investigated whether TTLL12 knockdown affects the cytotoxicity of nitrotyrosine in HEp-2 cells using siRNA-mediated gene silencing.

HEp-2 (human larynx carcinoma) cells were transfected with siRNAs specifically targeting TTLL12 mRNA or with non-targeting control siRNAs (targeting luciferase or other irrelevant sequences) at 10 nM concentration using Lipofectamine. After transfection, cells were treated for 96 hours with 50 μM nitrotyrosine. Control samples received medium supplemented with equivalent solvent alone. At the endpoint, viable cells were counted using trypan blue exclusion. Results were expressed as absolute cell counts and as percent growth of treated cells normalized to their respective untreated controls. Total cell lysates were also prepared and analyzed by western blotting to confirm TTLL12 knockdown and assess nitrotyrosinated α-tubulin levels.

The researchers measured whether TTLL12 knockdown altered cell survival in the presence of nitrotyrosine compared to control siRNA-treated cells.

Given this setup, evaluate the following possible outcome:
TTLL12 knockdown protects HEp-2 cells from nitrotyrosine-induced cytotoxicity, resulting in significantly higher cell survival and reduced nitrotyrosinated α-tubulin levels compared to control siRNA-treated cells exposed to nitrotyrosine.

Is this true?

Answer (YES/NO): NO